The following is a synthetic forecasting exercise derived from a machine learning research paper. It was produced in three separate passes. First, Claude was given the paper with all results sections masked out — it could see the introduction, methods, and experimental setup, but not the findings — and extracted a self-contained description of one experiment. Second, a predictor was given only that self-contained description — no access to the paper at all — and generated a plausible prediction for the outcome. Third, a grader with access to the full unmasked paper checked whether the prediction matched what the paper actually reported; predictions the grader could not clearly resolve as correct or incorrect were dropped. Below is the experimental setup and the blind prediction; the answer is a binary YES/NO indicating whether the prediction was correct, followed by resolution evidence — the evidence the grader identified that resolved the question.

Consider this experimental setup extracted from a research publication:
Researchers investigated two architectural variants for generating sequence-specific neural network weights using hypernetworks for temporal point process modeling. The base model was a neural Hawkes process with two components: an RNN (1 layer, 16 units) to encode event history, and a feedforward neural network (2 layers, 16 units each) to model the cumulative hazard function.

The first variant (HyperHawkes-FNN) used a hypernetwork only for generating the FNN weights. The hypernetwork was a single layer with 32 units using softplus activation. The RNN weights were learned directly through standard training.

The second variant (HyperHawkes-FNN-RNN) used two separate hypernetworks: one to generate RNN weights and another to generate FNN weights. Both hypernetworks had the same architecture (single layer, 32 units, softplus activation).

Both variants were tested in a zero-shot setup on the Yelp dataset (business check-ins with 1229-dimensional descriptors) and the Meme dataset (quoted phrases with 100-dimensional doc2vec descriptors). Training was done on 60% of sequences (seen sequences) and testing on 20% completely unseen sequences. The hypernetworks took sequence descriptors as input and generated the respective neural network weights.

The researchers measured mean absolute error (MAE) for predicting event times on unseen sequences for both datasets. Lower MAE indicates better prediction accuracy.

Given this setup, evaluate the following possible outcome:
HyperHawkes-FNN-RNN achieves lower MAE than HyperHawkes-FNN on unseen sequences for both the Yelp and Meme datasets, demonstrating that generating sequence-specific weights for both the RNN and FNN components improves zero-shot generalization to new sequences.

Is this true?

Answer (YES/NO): NO